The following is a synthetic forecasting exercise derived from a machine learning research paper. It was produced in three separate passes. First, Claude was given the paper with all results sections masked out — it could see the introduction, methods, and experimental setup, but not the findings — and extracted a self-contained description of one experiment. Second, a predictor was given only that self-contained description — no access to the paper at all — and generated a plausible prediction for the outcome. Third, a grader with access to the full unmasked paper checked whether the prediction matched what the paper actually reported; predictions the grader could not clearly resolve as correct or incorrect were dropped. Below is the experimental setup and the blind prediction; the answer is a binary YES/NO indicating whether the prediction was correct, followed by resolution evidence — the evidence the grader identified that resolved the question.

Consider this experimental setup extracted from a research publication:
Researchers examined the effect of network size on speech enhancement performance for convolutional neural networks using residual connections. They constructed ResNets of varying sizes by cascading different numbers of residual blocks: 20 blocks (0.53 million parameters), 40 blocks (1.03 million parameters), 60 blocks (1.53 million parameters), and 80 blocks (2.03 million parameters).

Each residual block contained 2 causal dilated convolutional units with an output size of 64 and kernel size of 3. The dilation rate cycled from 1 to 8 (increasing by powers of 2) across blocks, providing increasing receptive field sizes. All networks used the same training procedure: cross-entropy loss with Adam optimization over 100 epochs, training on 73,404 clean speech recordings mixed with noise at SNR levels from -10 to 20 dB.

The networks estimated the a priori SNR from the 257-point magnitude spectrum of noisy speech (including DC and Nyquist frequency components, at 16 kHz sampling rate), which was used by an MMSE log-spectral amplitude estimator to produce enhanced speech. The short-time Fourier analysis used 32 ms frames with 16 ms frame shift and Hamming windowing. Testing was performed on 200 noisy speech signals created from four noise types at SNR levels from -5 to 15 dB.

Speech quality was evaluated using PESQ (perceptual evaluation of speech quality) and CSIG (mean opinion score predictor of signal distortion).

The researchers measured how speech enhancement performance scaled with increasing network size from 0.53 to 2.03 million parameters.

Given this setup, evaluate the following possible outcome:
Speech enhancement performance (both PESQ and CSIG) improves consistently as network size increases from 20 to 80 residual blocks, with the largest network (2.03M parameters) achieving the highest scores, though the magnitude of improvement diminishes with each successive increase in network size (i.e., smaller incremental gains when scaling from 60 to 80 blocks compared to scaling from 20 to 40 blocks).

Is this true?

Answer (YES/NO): NO